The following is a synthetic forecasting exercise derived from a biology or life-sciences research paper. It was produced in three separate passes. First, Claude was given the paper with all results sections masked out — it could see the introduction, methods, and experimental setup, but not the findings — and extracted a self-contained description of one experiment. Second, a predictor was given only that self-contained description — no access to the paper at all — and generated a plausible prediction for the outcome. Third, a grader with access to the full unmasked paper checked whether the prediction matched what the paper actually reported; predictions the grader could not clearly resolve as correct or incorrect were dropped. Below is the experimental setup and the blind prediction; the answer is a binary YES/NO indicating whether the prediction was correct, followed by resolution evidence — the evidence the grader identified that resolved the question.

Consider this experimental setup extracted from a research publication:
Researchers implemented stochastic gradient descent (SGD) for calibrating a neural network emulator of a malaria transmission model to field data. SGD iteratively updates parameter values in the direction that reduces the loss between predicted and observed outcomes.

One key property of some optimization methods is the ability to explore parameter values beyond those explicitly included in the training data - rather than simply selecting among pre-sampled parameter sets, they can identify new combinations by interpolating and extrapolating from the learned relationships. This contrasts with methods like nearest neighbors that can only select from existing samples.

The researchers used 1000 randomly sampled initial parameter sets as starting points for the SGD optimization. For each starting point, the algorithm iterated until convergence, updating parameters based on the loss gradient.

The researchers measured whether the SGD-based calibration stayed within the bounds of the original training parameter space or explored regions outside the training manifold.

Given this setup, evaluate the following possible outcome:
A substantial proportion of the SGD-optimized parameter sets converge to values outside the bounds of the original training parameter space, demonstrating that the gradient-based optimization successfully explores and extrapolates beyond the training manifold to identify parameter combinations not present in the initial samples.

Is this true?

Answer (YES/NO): NO